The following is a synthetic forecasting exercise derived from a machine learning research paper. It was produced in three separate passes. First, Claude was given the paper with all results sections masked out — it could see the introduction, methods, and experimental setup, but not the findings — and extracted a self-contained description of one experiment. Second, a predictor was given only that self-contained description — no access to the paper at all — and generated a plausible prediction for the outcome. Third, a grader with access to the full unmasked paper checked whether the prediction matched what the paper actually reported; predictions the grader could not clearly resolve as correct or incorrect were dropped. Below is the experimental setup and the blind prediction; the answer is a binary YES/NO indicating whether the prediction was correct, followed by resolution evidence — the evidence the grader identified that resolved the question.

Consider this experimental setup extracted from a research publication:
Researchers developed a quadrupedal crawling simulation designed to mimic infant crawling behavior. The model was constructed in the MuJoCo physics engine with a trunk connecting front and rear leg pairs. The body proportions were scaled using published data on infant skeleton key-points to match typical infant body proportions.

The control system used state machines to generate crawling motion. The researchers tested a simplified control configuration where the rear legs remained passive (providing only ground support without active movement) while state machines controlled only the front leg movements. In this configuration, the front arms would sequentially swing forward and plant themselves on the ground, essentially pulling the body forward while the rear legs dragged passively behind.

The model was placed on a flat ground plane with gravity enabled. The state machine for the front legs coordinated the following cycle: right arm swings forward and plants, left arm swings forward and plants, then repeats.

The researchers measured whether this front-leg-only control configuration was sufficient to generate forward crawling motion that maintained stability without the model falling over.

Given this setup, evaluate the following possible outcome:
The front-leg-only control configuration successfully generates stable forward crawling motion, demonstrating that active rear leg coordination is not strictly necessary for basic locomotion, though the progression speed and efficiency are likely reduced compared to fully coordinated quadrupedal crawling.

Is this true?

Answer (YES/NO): YES